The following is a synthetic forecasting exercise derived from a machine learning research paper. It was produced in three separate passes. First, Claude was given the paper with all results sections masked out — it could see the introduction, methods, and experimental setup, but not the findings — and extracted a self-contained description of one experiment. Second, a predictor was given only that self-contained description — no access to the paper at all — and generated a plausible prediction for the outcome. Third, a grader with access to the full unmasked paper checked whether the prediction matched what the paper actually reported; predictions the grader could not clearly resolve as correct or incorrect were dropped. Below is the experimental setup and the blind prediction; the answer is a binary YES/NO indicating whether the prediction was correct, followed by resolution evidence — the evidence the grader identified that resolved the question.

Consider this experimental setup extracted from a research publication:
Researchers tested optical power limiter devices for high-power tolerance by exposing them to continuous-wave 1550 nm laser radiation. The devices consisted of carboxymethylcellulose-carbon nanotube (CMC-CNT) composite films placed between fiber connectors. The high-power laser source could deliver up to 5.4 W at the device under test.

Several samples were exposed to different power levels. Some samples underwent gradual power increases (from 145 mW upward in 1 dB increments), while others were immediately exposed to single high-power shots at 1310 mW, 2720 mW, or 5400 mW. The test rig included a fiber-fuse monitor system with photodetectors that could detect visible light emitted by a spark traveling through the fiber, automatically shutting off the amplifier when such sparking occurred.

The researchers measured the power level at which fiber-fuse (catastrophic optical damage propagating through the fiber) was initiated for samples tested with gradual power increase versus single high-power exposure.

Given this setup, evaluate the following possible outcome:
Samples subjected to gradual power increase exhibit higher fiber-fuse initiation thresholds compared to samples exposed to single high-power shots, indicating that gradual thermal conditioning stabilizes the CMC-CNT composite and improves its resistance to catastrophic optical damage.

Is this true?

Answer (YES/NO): NO